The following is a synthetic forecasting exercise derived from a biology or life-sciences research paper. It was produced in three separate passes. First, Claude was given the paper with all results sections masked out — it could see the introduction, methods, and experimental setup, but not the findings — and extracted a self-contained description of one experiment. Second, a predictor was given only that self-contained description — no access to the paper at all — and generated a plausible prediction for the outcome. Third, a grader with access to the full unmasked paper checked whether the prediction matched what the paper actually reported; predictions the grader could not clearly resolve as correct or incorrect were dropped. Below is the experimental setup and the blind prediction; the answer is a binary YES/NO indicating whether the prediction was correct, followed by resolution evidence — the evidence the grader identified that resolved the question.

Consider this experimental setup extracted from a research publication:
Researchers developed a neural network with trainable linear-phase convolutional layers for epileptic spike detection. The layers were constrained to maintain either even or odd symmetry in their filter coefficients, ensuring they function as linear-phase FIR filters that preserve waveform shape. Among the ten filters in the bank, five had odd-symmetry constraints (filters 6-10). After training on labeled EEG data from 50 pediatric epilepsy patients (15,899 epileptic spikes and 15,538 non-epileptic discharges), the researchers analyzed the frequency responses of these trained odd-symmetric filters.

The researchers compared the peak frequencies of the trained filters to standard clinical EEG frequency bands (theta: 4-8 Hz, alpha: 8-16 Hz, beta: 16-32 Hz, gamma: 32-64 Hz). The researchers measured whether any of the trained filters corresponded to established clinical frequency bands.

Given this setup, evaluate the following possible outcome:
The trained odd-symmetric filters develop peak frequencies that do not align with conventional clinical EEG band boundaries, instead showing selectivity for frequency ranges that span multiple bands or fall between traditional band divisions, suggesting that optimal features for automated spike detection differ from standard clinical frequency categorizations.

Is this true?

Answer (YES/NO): NO